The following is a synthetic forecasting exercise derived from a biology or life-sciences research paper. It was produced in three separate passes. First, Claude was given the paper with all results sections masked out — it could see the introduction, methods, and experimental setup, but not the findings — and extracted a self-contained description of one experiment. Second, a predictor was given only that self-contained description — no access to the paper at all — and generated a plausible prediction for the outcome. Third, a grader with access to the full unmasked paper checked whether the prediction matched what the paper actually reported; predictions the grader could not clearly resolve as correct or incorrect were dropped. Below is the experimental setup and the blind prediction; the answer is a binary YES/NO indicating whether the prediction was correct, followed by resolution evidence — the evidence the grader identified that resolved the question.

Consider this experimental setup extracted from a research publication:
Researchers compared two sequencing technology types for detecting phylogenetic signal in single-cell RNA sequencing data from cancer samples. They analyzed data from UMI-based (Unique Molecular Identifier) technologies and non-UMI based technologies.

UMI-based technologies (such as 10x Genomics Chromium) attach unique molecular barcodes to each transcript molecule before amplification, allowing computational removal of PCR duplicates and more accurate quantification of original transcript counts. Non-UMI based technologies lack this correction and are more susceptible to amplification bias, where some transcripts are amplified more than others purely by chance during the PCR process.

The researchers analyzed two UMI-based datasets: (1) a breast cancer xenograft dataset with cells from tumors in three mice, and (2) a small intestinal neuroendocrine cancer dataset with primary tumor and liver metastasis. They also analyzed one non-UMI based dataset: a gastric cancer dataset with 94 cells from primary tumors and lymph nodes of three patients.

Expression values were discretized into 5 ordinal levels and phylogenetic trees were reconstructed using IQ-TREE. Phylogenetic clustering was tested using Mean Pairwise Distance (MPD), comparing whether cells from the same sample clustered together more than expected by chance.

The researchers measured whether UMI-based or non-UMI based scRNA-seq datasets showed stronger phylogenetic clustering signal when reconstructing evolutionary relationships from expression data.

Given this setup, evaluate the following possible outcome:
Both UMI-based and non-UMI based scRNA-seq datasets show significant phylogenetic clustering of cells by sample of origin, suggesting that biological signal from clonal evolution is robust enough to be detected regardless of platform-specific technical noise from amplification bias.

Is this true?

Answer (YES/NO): NO